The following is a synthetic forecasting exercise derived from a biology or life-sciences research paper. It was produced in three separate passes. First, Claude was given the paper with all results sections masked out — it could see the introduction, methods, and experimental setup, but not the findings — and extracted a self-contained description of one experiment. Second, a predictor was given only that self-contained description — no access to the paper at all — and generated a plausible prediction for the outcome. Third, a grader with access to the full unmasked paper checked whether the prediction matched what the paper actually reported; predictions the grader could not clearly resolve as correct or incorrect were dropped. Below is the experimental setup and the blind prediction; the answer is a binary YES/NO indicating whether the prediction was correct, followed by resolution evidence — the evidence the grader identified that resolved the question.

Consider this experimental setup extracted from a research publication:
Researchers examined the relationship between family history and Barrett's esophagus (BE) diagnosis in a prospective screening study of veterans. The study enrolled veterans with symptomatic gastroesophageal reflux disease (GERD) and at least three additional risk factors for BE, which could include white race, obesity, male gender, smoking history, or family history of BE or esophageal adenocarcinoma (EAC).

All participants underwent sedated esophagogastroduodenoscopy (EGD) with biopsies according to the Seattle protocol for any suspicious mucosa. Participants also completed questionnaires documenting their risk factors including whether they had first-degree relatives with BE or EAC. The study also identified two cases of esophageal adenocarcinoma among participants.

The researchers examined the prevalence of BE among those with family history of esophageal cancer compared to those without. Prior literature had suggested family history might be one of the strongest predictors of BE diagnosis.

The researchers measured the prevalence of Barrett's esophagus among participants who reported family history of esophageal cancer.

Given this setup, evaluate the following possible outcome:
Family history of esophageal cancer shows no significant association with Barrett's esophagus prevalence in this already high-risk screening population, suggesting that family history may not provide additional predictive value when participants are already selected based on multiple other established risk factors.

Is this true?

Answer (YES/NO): NO